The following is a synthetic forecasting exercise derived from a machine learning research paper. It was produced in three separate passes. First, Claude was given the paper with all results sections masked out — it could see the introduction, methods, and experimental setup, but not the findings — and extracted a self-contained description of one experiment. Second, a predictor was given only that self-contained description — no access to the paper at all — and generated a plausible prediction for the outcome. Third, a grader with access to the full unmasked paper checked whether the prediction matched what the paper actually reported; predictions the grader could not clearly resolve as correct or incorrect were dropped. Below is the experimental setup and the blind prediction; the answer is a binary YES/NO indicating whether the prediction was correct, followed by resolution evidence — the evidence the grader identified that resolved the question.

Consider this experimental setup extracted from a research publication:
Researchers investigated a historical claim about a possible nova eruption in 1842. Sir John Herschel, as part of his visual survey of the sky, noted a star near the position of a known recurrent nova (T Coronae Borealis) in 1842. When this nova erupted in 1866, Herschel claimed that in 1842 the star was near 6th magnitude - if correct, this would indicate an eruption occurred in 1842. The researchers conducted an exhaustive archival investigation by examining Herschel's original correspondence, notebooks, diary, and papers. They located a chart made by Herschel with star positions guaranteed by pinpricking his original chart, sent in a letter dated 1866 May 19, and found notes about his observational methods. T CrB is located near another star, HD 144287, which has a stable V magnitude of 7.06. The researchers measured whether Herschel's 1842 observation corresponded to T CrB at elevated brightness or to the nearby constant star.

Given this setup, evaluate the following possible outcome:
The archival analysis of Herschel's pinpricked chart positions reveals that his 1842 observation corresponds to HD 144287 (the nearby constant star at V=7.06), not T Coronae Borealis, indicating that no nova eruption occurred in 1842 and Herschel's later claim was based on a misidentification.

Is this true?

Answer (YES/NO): YES